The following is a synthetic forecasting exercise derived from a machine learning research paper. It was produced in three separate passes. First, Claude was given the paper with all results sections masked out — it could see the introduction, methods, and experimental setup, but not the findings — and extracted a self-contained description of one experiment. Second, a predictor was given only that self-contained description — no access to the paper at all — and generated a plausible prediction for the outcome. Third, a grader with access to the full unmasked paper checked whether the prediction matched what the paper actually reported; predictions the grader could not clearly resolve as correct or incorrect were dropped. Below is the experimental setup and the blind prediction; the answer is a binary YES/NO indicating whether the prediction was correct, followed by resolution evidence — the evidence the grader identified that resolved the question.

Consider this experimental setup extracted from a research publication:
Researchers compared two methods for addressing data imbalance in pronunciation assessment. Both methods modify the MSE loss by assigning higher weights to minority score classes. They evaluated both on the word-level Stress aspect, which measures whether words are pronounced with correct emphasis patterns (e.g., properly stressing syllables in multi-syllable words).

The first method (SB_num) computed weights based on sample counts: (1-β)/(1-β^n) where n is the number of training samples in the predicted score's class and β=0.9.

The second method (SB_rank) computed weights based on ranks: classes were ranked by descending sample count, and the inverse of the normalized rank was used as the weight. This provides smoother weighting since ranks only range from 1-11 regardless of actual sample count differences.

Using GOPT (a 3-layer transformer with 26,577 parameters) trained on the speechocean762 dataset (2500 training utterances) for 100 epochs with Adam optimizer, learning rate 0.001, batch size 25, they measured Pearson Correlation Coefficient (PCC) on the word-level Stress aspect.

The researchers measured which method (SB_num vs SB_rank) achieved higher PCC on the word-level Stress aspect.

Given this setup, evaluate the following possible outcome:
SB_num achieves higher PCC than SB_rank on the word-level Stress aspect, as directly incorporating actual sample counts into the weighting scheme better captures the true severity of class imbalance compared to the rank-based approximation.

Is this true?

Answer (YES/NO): YES